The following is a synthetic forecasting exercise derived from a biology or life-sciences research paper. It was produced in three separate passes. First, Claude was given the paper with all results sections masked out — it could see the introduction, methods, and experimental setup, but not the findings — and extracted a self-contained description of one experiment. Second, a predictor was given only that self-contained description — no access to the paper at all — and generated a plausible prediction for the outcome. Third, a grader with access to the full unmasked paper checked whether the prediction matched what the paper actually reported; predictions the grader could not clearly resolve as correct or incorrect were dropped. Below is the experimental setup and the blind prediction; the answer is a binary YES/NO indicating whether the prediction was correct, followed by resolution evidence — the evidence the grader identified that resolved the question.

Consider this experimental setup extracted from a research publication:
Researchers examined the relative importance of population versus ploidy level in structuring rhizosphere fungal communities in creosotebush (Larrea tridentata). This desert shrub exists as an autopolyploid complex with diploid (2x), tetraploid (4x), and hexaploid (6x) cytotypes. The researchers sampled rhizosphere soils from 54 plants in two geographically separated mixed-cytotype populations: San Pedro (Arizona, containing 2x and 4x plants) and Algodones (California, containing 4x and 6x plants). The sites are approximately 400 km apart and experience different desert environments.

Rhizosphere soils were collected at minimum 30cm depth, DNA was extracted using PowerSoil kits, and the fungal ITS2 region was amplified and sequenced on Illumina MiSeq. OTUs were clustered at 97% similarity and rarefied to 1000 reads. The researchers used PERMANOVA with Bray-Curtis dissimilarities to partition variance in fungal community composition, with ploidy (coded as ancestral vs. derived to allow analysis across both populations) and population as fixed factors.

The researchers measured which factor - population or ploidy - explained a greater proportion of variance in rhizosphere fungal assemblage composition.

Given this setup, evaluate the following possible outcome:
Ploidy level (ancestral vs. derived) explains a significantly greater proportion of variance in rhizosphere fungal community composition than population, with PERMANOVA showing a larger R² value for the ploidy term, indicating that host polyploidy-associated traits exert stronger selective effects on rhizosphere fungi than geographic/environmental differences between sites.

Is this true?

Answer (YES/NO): NO